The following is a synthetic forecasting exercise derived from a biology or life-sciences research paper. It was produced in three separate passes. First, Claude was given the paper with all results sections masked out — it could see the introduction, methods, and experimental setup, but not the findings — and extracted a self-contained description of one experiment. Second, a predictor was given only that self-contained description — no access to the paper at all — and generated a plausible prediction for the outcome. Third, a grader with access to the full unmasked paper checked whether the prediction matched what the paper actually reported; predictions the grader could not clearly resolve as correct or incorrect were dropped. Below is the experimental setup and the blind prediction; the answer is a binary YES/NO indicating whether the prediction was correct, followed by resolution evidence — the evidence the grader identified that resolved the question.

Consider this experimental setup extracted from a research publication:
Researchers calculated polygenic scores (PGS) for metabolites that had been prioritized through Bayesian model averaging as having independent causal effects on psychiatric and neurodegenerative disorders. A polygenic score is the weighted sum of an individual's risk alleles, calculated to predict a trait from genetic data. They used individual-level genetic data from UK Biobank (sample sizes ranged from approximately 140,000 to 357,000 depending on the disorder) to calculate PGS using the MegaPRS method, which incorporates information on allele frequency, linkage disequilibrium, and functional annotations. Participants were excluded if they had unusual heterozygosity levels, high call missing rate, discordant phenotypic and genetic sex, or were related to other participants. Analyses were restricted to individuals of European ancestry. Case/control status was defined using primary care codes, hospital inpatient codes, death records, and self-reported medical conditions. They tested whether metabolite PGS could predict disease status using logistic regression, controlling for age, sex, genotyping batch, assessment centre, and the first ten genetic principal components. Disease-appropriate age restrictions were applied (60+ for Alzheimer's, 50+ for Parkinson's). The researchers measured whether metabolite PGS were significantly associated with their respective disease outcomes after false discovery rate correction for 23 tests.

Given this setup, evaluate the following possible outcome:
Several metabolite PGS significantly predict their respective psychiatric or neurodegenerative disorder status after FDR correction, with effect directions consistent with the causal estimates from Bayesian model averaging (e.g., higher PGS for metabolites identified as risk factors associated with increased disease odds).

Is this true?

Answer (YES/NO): NO